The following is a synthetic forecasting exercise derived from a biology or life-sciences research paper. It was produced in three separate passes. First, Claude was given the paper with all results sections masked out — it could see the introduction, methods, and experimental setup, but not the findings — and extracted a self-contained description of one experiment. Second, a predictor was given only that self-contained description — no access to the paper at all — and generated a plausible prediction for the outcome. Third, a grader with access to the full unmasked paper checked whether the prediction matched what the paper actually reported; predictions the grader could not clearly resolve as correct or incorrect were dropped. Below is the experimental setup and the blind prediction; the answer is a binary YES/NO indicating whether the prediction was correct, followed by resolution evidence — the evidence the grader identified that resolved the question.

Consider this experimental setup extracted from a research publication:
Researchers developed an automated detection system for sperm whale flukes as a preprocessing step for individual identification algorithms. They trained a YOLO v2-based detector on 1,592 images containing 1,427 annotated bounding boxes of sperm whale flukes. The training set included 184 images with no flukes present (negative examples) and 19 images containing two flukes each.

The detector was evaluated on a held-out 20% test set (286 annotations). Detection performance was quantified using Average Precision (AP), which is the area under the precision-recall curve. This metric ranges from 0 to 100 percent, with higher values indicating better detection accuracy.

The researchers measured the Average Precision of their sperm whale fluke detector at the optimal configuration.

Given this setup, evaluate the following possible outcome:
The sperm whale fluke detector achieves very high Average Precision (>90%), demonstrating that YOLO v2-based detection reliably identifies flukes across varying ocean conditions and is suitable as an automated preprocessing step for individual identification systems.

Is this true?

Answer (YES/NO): YES